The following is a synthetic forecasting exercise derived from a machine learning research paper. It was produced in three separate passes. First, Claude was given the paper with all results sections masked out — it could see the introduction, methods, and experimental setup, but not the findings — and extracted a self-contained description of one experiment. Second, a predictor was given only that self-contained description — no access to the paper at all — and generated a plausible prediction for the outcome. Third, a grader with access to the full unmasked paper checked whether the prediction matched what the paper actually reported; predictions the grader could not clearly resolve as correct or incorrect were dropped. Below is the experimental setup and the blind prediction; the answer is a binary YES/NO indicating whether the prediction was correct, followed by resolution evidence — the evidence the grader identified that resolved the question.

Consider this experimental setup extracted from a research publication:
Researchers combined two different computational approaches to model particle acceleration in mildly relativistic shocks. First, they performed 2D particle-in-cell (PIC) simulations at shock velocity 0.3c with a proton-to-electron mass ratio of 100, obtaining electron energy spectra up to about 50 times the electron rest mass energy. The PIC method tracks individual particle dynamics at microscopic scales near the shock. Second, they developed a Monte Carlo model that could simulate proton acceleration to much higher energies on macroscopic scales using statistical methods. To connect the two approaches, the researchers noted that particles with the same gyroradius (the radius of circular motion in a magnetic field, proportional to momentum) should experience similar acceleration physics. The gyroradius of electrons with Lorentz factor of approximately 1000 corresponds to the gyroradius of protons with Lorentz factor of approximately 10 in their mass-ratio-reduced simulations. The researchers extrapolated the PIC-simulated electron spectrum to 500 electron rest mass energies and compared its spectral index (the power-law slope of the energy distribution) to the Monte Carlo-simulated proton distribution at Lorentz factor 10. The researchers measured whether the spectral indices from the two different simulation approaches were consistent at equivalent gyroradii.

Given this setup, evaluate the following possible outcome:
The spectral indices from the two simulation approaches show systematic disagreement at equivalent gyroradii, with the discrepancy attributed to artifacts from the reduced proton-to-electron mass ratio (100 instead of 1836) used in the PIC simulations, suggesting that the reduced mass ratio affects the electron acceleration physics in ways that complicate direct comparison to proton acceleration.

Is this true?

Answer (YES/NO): NO